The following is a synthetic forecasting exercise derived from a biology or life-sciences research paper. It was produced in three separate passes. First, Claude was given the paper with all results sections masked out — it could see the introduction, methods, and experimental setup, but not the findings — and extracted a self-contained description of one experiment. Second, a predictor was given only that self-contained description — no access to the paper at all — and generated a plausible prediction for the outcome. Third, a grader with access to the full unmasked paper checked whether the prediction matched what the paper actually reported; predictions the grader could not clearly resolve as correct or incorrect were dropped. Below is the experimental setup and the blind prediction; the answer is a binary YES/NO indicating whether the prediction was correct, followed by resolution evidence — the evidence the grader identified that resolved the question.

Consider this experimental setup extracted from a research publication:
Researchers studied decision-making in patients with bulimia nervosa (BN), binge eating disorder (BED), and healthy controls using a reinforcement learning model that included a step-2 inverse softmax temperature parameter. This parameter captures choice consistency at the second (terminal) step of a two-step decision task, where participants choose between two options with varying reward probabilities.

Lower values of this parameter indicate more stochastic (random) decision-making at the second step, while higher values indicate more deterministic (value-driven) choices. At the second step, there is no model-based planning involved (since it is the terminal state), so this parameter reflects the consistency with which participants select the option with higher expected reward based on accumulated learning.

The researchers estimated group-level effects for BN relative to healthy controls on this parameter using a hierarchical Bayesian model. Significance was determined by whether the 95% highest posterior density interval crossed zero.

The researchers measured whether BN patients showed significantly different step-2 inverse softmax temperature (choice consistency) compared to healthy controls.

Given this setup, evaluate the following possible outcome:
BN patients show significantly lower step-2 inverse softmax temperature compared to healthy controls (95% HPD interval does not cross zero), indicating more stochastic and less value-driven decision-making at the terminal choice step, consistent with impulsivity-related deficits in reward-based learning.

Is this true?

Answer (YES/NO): YES